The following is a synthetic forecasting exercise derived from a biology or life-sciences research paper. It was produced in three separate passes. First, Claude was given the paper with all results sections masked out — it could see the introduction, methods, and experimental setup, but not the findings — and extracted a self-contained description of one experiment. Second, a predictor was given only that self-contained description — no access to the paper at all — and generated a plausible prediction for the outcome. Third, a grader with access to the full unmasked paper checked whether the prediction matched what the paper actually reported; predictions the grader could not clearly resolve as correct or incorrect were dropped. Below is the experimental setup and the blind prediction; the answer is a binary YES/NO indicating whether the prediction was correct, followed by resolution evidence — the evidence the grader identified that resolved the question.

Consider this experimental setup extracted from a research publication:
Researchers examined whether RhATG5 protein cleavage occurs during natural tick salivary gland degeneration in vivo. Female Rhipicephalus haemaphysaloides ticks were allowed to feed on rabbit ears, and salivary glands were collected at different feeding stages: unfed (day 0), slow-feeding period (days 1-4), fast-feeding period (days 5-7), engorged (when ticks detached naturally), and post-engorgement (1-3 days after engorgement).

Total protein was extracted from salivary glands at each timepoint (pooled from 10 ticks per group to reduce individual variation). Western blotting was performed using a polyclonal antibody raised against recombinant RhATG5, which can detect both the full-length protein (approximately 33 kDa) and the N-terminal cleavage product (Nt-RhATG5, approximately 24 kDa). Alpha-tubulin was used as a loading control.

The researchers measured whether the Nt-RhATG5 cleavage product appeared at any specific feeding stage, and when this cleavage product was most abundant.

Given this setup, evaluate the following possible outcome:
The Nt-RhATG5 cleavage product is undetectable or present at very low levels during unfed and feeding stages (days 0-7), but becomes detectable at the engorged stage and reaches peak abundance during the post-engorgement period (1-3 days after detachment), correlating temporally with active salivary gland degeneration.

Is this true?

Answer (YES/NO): NO